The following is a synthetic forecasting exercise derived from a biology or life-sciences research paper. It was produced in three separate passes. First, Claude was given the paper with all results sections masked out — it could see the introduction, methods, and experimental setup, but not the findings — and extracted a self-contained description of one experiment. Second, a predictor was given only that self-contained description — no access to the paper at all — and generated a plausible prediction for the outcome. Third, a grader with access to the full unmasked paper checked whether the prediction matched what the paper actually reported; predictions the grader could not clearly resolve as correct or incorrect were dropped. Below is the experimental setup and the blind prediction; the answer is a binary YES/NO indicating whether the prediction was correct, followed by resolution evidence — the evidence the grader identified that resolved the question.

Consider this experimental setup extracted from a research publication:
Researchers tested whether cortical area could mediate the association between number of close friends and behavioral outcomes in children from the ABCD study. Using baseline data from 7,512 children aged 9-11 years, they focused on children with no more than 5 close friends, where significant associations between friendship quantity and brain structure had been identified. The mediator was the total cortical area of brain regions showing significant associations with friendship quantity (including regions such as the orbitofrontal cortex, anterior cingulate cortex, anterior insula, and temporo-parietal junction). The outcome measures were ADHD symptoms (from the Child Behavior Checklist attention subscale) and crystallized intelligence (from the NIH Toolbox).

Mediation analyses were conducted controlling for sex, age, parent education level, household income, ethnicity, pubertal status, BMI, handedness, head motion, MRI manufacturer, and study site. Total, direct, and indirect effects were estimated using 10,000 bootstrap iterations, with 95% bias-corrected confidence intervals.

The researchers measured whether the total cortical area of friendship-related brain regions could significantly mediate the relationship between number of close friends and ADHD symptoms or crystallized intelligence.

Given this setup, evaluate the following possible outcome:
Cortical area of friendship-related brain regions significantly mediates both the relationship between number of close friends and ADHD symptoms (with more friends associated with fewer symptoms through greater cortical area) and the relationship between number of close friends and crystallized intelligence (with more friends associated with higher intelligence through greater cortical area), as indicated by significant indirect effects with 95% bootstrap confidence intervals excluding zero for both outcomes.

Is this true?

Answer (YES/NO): YES